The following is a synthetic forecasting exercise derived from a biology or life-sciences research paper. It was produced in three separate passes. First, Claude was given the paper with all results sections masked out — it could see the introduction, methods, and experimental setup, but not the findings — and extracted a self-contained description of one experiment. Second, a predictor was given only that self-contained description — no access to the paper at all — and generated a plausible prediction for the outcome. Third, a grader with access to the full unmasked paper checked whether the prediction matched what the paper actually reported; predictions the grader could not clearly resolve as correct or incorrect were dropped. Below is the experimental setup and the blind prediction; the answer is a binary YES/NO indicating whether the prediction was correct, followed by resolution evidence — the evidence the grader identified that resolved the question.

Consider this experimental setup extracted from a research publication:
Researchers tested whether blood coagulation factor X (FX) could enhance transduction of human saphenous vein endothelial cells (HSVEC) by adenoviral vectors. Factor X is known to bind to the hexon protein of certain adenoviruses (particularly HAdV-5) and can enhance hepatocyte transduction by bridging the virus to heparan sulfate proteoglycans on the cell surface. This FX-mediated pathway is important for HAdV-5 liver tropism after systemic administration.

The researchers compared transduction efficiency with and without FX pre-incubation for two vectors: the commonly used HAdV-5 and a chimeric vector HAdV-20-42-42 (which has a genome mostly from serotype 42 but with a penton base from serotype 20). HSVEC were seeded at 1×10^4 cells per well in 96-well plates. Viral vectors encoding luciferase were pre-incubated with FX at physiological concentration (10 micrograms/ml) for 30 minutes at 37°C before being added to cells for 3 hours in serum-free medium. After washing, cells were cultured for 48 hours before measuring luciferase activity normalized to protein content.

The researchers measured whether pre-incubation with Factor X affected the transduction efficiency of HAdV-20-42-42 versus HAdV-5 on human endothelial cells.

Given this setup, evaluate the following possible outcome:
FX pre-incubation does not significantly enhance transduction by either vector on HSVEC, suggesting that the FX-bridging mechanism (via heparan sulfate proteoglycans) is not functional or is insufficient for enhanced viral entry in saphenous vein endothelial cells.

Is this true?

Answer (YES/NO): NO